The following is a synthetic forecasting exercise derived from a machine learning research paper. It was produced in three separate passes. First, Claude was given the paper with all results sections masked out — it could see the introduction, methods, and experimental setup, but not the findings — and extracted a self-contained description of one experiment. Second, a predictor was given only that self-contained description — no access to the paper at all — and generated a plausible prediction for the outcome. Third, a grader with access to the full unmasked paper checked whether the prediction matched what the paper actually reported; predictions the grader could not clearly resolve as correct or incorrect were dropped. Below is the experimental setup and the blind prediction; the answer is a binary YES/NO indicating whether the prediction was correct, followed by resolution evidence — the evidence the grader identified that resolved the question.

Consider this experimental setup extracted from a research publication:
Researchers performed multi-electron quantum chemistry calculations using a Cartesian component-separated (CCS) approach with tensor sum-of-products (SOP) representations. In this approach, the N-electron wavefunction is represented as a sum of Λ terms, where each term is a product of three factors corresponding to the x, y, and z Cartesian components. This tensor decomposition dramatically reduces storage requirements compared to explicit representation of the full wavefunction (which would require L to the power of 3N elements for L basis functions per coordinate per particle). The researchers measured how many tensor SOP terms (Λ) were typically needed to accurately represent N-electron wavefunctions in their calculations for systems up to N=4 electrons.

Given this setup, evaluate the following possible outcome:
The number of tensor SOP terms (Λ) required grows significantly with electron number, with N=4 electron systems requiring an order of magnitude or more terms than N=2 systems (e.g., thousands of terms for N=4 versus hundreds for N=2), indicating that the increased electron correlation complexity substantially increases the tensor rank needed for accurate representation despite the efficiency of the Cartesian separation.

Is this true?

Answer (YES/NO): NO